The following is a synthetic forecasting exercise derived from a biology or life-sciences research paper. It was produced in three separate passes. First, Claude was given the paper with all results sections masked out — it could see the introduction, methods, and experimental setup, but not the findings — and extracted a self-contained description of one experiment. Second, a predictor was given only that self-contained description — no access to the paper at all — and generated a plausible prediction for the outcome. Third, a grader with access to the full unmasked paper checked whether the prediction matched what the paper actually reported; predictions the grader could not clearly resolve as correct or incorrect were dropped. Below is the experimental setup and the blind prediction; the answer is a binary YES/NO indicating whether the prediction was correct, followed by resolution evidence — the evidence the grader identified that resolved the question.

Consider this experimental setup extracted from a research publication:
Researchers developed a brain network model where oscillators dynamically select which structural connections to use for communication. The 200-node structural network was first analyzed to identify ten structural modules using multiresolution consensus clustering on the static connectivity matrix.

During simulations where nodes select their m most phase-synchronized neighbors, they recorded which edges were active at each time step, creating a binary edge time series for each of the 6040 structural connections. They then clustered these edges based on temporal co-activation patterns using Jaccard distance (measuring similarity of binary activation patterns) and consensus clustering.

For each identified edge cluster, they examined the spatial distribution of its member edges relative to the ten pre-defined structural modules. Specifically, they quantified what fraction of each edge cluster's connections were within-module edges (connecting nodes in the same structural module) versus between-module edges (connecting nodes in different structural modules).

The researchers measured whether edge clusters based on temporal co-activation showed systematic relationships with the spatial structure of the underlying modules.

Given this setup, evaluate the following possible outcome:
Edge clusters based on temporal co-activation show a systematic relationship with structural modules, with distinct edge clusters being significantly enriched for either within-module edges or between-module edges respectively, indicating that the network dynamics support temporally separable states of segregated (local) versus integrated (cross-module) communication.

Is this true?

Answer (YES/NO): NO